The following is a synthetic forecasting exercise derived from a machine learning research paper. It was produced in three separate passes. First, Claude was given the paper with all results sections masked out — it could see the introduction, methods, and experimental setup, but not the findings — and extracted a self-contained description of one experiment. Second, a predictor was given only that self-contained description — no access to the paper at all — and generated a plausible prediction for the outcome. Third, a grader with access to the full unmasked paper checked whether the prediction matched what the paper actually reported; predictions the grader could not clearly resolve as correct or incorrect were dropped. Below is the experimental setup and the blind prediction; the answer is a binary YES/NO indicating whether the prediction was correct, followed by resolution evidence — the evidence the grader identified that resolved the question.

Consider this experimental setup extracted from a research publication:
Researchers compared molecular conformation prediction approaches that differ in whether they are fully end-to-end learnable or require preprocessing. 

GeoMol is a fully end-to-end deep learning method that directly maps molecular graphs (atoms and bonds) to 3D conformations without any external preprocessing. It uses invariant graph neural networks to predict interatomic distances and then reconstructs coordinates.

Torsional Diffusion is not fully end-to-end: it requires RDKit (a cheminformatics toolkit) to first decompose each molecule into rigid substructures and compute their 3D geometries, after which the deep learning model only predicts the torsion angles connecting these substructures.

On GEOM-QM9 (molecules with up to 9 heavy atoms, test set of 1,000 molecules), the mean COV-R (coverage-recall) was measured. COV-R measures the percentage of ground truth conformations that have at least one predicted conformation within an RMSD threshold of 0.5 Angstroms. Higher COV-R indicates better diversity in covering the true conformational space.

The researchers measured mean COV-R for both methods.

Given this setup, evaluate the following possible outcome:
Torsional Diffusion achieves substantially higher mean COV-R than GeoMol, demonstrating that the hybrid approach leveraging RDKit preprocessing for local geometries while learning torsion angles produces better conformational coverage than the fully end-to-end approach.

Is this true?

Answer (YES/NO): NO